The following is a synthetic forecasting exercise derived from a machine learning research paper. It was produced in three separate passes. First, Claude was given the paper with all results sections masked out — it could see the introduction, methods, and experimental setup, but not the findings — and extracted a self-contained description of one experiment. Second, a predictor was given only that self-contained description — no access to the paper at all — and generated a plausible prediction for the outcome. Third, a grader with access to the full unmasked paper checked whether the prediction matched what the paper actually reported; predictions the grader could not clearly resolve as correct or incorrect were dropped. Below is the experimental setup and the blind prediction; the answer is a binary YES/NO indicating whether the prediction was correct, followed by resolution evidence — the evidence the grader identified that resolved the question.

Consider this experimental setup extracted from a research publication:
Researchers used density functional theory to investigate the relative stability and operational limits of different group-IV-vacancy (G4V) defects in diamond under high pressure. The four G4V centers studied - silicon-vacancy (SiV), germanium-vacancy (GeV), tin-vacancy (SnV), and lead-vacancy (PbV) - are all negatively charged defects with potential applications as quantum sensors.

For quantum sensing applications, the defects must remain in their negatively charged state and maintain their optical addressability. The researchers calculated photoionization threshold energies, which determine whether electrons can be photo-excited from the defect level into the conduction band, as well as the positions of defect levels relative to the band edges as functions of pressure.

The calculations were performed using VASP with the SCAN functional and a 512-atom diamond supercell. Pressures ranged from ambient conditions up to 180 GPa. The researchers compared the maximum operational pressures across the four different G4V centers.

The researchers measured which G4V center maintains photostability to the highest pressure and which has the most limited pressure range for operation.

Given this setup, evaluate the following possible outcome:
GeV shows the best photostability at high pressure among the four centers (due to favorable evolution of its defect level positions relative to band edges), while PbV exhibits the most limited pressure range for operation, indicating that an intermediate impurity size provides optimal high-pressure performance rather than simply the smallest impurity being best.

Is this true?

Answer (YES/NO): NO